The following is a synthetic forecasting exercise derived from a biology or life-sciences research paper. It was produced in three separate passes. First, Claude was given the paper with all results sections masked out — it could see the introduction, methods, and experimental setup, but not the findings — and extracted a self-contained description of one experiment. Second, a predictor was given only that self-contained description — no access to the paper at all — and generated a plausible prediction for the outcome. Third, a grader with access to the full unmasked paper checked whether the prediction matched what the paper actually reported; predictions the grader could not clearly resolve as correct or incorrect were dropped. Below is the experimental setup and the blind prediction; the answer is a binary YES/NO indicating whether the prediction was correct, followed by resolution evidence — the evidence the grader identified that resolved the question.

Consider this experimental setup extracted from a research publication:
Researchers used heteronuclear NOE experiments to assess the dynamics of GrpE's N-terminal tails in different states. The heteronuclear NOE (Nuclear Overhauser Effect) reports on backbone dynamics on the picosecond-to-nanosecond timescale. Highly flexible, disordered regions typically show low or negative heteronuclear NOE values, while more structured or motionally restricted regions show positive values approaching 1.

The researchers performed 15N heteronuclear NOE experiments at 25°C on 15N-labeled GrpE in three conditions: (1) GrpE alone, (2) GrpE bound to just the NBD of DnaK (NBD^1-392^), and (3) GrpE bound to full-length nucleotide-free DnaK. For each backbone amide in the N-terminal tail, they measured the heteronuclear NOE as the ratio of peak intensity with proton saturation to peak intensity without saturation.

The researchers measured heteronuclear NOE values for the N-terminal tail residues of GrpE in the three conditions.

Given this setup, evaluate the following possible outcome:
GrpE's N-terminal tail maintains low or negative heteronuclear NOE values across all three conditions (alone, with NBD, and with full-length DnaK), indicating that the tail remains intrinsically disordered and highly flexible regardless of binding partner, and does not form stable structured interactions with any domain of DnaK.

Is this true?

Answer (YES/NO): NO